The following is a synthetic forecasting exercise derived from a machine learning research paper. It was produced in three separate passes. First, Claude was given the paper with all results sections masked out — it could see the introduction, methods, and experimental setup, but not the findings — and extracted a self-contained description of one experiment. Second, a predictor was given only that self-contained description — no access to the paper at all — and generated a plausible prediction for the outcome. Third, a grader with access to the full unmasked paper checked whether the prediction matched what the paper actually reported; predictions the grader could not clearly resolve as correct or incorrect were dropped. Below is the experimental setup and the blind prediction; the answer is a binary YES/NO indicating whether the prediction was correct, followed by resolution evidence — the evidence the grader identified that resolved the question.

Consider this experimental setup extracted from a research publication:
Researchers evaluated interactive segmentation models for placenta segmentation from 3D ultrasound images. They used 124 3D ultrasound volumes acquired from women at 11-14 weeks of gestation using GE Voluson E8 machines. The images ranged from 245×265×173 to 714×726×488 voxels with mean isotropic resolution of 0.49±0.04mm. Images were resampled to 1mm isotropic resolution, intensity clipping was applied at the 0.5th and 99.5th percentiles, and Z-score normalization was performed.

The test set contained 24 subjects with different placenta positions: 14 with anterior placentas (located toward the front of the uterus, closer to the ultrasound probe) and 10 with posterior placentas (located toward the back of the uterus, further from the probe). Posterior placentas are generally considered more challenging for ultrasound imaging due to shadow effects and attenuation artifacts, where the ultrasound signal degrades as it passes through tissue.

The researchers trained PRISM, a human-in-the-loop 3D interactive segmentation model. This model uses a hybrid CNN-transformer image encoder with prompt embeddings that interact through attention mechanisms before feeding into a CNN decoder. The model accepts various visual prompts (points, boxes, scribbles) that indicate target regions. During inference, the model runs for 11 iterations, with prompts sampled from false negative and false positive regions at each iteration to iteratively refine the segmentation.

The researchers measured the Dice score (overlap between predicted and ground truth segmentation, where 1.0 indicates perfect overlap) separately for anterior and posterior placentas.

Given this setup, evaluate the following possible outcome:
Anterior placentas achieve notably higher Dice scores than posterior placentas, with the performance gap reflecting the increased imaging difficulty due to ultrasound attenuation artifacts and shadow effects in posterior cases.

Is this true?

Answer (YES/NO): NO